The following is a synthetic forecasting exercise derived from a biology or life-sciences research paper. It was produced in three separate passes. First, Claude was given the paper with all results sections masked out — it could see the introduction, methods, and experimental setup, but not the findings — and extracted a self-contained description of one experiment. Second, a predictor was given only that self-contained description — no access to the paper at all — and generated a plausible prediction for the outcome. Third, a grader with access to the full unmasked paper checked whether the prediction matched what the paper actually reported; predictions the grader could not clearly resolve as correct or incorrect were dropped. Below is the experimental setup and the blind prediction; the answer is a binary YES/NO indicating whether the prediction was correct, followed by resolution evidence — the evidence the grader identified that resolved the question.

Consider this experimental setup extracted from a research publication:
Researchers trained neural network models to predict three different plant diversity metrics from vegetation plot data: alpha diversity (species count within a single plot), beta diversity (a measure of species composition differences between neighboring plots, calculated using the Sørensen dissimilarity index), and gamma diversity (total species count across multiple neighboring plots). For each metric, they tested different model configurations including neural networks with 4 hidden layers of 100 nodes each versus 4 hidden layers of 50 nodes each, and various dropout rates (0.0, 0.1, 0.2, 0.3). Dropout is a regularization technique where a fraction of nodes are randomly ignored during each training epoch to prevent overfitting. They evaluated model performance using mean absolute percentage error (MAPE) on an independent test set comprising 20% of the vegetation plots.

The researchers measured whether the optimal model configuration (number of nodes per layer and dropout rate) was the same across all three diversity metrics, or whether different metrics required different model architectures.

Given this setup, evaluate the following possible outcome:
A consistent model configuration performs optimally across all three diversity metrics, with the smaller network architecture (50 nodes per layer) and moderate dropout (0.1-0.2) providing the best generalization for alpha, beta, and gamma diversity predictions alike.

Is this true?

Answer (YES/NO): NO